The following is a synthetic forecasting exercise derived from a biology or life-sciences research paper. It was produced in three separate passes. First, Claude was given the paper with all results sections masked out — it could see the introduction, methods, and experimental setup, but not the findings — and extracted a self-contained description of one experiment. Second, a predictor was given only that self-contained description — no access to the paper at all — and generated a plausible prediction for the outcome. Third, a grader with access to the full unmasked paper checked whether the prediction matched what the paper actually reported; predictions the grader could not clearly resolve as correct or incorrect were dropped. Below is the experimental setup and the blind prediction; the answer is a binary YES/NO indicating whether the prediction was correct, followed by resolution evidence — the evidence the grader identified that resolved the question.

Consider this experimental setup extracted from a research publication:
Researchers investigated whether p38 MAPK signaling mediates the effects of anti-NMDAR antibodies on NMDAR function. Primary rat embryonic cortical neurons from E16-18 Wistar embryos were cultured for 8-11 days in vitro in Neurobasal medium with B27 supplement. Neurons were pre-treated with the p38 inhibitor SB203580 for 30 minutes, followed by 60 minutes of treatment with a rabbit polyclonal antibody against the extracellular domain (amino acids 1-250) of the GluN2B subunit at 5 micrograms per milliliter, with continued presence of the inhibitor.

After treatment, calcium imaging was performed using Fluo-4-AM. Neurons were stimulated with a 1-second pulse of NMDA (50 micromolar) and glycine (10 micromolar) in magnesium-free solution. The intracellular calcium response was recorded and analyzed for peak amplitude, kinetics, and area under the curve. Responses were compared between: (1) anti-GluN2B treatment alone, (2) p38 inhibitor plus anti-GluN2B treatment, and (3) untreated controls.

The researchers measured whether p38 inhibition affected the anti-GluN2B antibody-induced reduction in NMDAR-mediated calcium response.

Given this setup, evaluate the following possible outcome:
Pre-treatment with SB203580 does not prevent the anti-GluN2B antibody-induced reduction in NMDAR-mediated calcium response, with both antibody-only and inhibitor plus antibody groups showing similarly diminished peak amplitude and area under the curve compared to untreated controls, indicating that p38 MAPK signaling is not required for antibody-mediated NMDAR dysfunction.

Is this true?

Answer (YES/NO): NO